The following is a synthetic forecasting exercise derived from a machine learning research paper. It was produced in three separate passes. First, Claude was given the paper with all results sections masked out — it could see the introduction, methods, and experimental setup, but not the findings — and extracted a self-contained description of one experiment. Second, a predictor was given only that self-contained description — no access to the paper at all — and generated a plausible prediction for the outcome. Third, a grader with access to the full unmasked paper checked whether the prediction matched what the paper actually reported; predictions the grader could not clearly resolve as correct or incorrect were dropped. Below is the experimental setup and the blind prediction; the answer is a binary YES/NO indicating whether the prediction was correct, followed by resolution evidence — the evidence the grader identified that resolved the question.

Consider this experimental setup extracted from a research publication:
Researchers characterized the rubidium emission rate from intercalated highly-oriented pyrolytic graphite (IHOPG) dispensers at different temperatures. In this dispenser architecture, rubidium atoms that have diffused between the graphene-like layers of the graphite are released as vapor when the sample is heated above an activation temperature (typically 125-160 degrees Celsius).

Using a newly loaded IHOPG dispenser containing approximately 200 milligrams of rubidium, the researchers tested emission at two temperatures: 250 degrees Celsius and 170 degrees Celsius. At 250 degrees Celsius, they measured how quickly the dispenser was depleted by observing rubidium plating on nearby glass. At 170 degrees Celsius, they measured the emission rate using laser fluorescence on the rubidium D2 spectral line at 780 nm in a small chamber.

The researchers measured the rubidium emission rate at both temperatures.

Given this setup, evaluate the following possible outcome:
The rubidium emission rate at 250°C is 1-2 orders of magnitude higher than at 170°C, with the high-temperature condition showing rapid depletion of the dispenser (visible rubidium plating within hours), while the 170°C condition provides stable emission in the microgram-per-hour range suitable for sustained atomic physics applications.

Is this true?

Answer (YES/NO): NO